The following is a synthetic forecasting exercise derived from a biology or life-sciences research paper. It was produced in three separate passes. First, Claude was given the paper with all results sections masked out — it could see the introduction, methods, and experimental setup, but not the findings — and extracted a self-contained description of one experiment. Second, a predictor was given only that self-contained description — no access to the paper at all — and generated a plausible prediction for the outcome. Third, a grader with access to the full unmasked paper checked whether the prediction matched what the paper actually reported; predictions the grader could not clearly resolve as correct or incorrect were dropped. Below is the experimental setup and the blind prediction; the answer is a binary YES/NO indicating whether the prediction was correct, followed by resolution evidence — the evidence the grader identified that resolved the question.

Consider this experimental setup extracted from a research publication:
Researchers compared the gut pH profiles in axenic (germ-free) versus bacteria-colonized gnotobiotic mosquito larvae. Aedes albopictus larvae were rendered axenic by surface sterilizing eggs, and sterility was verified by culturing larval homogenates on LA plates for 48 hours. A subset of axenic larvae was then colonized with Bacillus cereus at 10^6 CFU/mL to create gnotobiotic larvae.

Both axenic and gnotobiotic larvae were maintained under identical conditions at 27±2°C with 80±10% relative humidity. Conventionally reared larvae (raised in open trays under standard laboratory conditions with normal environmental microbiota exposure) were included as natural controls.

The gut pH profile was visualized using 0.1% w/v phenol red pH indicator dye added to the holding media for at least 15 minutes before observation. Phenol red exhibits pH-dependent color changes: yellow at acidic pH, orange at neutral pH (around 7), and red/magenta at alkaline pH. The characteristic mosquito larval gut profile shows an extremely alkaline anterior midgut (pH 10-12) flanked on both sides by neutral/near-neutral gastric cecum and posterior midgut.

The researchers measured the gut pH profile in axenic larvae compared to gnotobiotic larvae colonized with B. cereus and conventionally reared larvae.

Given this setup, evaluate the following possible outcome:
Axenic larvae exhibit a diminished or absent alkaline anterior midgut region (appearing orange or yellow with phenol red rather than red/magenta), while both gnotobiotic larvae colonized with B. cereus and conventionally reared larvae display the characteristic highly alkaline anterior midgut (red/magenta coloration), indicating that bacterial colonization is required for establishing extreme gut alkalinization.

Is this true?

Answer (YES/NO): YES